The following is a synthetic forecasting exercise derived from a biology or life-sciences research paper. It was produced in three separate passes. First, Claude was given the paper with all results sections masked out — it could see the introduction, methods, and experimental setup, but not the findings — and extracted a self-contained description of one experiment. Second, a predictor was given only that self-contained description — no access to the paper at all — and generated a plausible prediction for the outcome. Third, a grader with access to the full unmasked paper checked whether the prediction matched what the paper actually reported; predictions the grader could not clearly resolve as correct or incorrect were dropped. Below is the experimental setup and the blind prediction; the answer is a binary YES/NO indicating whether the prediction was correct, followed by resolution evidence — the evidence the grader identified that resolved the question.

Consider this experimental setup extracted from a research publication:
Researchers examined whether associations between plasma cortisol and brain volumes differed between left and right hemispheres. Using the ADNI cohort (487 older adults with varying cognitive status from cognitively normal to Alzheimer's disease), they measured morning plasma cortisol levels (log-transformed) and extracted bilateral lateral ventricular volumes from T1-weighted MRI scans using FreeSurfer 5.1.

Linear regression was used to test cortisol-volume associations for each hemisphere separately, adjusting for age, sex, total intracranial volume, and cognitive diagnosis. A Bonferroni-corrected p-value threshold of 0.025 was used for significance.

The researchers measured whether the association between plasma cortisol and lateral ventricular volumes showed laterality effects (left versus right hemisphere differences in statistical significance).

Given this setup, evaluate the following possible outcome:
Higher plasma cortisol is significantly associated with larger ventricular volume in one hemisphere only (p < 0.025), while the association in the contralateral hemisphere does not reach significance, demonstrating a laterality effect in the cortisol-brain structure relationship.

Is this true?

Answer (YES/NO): YES